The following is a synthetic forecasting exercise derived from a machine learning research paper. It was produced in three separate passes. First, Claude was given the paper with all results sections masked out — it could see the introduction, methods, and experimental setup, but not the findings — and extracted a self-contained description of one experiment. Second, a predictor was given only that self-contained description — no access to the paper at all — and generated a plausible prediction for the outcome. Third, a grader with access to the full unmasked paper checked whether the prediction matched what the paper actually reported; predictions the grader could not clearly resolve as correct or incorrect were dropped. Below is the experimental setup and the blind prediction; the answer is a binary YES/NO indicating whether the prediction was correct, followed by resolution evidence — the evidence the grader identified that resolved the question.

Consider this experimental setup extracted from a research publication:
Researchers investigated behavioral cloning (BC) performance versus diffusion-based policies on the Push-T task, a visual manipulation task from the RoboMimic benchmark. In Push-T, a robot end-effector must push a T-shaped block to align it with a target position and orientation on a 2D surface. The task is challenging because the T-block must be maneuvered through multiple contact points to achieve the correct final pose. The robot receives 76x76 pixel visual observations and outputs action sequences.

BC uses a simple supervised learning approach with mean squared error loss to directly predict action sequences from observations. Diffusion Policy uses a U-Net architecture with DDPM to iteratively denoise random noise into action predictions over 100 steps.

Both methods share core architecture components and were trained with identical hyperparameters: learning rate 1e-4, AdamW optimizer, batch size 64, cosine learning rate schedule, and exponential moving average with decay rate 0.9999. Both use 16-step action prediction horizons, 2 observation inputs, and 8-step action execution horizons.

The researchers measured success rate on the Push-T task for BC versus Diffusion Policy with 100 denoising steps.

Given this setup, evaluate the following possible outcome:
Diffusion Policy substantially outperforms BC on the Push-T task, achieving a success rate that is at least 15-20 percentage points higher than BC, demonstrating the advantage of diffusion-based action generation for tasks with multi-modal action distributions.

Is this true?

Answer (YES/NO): NO